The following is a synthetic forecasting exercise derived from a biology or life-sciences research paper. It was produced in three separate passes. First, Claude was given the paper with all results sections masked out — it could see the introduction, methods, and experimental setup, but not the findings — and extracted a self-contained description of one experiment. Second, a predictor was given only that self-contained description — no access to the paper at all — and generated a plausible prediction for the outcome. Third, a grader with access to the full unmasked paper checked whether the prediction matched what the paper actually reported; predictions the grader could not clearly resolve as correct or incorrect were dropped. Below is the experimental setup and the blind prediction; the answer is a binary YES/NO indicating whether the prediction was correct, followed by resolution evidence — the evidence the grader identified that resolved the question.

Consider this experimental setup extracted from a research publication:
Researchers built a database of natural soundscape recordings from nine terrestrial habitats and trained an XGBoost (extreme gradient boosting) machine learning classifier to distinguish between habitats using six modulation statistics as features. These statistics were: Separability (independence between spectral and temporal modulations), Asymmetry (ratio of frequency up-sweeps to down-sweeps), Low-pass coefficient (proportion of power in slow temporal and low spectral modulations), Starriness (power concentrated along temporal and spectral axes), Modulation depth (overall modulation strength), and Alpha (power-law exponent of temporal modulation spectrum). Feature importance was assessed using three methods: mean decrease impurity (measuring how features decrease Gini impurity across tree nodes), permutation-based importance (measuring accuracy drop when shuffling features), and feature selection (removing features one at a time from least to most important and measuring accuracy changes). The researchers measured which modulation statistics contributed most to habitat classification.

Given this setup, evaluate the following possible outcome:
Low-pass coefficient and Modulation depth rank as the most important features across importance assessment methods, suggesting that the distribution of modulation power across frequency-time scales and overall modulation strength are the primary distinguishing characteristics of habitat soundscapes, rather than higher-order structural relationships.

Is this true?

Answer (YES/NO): NO